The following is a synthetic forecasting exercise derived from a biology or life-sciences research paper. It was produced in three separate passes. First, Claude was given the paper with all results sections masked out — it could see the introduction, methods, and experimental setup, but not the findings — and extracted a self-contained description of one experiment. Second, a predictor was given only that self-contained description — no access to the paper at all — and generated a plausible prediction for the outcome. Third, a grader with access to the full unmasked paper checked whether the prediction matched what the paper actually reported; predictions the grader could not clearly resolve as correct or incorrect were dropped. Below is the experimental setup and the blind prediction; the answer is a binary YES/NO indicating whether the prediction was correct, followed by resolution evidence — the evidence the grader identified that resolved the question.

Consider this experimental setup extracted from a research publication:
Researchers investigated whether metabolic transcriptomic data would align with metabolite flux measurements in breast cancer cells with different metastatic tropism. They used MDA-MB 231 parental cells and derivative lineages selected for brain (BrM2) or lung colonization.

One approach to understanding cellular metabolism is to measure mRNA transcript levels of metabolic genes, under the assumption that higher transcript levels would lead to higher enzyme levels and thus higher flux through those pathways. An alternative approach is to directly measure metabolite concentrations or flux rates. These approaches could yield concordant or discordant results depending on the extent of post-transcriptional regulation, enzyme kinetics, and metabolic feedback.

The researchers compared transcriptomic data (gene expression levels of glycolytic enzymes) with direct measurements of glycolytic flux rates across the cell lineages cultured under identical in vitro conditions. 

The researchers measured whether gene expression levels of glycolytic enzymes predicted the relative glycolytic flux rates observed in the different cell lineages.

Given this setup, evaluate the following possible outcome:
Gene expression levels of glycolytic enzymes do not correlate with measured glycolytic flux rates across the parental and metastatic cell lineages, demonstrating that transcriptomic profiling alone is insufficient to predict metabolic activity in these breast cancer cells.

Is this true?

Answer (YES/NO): YES